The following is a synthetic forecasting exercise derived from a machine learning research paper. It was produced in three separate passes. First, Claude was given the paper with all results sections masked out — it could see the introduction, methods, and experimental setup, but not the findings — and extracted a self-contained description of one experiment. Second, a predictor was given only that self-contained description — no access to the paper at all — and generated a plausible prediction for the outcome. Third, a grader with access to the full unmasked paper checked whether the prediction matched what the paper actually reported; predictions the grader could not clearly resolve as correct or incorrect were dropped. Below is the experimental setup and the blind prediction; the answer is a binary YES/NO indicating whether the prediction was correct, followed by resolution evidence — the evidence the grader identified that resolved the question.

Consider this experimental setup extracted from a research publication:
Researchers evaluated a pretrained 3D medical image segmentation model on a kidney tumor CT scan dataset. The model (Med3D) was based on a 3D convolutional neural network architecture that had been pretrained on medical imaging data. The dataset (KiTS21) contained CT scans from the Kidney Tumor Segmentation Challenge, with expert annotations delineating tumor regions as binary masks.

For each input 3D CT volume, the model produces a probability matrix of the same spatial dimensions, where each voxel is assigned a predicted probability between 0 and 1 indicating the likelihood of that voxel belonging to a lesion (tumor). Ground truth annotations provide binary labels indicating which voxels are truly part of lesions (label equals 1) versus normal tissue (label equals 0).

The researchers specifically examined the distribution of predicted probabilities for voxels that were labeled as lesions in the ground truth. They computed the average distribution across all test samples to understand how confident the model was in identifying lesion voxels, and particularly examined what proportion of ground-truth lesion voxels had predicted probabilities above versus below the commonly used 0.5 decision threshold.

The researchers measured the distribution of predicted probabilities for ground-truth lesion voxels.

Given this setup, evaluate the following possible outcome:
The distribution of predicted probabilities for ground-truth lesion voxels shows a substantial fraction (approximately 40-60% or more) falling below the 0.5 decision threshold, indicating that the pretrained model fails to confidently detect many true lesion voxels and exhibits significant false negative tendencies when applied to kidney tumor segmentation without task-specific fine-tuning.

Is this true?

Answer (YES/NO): YES